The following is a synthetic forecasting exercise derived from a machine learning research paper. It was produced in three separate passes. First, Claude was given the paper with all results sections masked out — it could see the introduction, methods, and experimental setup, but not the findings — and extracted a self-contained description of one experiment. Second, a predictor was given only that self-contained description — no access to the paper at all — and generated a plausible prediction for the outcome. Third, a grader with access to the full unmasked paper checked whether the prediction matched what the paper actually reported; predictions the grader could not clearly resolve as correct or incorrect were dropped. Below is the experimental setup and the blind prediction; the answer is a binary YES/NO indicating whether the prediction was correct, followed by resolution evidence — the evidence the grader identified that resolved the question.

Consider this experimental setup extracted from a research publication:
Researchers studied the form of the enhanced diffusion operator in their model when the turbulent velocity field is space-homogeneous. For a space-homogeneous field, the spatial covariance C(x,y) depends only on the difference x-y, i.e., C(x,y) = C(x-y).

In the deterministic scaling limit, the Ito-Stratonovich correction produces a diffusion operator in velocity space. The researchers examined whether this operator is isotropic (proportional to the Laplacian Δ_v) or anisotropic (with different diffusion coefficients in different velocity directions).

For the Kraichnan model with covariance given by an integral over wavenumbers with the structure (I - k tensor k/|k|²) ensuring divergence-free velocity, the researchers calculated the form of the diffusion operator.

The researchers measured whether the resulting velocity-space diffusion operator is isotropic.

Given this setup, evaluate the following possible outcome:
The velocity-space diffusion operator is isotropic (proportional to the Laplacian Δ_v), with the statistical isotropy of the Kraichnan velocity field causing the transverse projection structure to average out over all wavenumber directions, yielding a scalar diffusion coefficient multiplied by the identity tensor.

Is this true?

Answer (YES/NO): YES